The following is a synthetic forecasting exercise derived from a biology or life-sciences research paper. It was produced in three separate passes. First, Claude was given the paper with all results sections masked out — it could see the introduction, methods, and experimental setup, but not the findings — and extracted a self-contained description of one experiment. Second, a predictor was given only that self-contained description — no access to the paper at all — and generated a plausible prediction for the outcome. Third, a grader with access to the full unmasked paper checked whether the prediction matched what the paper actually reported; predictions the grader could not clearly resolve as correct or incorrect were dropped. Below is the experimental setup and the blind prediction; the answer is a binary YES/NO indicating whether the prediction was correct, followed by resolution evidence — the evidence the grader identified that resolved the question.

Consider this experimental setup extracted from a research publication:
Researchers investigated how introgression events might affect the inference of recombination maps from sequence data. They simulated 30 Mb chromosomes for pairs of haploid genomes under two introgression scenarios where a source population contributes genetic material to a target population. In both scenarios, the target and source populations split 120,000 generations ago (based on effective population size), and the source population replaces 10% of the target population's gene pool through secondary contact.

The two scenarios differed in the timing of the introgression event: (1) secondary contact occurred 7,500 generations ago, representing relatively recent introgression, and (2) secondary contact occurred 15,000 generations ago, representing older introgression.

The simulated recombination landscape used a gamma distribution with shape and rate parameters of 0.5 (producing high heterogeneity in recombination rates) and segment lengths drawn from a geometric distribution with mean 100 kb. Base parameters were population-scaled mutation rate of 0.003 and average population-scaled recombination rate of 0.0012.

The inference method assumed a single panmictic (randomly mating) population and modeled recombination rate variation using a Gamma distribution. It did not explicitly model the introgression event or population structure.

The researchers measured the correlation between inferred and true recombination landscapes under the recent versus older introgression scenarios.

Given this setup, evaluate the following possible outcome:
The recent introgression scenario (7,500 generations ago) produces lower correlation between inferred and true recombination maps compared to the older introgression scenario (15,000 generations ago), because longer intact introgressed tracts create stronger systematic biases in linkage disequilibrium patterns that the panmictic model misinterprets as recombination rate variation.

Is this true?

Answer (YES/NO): YES